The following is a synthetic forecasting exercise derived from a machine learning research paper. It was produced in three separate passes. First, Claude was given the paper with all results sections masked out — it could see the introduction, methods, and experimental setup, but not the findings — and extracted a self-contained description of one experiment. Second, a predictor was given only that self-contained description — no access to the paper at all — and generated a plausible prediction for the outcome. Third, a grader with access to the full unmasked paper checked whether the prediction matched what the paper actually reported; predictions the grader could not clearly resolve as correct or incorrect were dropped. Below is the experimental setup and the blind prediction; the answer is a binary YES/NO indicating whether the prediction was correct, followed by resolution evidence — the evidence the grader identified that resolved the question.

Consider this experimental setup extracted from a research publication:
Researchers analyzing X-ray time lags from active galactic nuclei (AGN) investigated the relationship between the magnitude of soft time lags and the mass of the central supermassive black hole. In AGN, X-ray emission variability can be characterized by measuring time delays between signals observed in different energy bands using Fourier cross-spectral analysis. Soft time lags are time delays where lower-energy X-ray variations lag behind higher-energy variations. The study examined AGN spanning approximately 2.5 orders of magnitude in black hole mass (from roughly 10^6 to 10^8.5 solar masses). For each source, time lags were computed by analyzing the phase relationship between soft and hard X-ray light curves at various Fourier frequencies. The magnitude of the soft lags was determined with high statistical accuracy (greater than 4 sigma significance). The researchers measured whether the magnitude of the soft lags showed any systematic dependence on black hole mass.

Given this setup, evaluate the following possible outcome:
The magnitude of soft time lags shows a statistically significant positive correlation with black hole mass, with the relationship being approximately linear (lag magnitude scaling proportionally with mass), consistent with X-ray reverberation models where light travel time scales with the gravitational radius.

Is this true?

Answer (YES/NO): YES